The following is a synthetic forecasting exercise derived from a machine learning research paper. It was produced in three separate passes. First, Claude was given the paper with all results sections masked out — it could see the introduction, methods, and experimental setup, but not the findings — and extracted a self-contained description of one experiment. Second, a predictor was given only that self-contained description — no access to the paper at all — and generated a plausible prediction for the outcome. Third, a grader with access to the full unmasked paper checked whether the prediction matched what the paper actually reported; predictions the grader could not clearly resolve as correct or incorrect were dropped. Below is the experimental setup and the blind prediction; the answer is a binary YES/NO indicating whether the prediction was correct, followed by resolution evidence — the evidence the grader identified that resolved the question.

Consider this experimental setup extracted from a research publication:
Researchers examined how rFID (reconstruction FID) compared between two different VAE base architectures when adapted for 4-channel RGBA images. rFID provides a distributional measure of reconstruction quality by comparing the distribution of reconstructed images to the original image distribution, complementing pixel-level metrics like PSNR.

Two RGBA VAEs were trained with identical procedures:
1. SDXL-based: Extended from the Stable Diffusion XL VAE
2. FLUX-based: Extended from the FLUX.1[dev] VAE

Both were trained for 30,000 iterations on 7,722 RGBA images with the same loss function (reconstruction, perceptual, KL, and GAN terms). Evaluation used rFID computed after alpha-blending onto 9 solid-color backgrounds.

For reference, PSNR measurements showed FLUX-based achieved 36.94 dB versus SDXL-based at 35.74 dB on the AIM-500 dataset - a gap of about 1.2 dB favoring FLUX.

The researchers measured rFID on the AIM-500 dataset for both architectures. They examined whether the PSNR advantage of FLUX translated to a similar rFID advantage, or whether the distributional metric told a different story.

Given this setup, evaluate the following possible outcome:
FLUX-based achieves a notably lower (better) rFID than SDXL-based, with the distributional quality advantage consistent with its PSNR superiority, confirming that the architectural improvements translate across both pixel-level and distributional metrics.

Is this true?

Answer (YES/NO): NO